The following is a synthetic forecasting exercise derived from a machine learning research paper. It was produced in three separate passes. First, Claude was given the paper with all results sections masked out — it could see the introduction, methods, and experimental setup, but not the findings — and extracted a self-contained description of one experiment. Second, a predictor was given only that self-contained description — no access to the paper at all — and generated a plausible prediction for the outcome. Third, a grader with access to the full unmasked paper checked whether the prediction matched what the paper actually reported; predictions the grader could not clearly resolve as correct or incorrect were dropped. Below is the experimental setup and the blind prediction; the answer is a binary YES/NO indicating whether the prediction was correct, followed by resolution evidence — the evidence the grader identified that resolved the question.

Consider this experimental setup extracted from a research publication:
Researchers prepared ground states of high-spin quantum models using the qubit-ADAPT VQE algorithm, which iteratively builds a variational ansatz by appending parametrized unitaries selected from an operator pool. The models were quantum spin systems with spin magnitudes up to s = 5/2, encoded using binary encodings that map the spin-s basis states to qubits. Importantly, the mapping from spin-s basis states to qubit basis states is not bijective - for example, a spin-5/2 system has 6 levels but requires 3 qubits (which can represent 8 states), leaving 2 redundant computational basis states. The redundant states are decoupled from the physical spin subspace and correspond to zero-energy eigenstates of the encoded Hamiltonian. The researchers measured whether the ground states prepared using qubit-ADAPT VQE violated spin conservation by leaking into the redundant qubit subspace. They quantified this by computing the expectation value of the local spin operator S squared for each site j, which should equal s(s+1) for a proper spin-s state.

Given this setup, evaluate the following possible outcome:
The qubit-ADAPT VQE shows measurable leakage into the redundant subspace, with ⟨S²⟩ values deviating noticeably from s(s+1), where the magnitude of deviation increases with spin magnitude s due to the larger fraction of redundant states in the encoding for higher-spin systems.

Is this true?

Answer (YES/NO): NO